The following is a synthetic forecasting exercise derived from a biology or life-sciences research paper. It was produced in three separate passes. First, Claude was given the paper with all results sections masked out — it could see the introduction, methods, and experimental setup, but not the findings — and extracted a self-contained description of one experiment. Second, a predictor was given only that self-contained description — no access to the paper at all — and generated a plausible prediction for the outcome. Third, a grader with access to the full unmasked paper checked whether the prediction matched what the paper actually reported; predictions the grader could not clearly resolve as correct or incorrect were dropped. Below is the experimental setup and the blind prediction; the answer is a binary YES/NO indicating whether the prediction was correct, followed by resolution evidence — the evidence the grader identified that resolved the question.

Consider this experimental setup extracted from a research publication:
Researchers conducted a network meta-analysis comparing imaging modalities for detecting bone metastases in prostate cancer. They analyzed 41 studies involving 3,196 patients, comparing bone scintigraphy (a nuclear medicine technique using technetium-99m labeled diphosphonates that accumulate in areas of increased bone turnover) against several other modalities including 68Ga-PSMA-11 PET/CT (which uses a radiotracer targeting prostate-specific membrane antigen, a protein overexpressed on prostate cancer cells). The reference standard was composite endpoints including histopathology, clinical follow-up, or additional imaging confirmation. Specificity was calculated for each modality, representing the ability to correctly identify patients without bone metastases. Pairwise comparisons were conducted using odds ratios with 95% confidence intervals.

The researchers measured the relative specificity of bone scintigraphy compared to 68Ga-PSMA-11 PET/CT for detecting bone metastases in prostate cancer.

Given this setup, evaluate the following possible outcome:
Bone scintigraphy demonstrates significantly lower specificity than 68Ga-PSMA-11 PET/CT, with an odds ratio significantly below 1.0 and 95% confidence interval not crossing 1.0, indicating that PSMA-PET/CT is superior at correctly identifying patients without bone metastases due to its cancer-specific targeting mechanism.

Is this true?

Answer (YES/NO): YES